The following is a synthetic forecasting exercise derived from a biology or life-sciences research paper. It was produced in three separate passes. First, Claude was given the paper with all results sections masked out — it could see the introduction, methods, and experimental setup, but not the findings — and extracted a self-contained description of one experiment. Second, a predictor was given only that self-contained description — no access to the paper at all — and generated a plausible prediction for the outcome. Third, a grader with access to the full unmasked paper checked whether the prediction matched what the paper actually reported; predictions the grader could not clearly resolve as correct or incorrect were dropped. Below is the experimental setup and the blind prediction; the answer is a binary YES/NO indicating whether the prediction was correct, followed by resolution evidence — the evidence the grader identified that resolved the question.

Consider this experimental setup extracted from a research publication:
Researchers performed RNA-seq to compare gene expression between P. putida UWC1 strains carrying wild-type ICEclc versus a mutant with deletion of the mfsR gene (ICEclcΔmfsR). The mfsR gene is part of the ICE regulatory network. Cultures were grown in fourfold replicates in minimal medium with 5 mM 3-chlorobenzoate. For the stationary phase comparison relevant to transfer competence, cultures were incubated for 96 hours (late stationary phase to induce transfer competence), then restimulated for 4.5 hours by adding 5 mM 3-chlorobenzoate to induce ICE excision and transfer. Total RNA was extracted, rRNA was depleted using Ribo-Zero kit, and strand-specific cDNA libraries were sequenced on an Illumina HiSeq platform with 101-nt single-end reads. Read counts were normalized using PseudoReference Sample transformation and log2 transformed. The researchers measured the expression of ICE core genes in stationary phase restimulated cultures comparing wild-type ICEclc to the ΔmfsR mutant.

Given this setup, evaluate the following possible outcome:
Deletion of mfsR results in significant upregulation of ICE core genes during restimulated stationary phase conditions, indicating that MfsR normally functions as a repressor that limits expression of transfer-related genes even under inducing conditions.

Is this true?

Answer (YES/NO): YES